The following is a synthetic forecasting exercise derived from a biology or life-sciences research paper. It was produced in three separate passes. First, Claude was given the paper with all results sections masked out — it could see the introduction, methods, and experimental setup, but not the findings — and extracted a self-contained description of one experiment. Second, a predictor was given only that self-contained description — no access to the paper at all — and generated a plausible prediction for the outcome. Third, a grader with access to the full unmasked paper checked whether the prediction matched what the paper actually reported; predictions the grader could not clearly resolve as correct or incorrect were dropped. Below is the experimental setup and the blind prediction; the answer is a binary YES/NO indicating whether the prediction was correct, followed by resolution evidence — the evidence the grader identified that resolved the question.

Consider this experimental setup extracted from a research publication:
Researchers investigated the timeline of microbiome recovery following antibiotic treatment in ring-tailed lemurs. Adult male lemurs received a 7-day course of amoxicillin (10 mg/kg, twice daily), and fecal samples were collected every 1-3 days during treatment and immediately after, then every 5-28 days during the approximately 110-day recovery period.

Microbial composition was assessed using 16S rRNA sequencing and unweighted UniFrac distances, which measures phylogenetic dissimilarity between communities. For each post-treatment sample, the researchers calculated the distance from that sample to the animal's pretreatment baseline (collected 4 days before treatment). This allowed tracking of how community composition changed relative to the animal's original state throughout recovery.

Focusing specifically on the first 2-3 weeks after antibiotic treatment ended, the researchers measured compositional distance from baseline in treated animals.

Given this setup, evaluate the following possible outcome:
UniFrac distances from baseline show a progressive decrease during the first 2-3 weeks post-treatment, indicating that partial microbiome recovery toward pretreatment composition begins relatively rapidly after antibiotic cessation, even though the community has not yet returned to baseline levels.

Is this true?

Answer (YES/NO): NO